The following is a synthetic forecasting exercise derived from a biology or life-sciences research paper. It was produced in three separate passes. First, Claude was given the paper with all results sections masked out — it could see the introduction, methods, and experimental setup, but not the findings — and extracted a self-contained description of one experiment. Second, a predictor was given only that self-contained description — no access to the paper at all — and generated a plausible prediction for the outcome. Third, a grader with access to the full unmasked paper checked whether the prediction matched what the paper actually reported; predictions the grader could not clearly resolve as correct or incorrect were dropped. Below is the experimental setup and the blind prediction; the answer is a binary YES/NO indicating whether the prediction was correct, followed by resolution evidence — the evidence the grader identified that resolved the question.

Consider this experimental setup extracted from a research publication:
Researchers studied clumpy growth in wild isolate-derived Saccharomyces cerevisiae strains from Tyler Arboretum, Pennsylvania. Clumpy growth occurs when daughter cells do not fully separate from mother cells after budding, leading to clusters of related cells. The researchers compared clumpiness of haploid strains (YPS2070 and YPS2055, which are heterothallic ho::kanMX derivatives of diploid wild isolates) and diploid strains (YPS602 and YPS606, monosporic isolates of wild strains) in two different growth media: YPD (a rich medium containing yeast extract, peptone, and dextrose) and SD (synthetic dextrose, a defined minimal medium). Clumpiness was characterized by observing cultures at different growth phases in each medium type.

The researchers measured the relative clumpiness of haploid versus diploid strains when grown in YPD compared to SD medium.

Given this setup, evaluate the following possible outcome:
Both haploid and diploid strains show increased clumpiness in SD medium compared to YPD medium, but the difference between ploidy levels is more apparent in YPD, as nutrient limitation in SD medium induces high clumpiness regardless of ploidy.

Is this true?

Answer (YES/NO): NO